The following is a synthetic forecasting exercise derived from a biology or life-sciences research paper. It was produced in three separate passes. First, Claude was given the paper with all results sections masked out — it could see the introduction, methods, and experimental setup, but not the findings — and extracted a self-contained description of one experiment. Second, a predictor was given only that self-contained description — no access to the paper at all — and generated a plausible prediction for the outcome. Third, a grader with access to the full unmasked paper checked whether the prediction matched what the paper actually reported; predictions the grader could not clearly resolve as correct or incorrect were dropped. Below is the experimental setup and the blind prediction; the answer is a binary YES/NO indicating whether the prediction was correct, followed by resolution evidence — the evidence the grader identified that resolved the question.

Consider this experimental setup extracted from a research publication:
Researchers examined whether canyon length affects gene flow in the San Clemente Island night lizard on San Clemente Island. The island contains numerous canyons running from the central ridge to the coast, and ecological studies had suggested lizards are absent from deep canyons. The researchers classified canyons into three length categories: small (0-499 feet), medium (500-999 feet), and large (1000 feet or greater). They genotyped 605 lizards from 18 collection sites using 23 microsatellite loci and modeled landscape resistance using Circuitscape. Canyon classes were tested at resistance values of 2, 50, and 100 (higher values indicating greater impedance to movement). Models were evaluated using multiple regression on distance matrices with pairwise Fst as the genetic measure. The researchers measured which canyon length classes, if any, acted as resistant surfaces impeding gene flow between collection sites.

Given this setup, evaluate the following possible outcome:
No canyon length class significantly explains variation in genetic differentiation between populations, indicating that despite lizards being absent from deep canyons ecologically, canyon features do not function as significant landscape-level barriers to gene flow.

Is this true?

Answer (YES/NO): NO